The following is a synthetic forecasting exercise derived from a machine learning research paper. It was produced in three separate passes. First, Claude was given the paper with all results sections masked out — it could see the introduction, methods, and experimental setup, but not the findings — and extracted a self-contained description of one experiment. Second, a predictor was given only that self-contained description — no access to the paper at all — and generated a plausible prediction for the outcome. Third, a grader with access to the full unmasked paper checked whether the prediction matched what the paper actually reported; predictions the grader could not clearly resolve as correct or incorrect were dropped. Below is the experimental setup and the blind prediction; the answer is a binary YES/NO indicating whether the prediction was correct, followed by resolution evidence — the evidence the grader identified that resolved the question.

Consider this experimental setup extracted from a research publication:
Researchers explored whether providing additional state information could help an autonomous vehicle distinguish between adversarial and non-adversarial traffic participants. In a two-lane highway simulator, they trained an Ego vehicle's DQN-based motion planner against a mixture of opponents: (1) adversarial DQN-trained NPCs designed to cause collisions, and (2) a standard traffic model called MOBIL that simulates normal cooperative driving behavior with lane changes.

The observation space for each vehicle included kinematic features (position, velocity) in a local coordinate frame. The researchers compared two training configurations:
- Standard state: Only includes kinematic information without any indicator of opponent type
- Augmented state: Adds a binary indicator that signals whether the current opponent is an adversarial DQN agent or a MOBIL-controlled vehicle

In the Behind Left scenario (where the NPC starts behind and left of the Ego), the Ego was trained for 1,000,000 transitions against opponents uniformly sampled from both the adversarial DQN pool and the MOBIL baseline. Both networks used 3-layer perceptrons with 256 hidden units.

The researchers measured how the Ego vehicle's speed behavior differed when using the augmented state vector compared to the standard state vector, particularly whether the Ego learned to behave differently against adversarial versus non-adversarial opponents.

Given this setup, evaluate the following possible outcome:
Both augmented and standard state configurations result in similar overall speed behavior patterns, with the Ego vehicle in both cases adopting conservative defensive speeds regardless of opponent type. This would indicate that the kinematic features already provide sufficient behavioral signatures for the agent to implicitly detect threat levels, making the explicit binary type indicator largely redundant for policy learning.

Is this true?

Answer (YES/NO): NO